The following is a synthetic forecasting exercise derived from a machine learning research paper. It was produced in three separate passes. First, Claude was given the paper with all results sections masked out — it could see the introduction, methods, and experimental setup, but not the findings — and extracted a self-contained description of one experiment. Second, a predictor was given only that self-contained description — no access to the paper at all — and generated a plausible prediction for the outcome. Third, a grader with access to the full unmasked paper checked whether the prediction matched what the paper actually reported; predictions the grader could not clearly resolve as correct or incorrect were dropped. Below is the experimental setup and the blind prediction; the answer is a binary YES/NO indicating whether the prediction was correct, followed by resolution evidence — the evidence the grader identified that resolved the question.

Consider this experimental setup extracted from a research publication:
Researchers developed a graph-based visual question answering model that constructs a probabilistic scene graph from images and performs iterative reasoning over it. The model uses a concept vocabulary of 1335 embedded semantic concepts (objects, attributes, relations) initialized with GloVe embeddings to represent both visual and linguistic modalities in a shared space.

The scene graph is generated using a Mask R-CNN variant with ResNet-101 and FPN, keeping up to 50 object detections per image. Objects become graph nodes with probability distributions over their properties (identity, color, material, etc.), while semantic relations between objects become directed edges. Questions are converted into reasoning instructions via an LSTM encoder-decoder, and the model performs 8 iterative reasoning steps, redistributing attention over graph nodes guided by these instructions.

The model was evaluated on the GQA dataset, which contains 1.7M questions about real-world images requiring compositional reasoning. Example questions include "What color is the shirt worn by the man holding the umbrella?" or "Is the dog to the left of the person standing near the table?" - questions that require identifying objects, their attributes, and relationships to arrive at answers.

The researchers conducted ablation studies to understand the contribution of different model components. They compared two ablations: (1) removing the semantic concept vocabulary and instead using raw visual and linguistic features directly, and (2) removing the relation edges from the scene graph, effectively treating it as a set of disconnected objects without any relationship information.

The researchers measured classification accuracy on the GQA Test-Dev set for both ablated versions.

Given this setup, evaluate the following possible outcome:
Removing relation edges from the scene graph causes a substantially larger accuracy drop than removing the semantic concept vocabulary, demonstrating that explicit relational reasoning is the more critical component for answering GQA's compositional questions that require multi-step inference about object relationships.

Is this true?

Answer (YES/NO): NO